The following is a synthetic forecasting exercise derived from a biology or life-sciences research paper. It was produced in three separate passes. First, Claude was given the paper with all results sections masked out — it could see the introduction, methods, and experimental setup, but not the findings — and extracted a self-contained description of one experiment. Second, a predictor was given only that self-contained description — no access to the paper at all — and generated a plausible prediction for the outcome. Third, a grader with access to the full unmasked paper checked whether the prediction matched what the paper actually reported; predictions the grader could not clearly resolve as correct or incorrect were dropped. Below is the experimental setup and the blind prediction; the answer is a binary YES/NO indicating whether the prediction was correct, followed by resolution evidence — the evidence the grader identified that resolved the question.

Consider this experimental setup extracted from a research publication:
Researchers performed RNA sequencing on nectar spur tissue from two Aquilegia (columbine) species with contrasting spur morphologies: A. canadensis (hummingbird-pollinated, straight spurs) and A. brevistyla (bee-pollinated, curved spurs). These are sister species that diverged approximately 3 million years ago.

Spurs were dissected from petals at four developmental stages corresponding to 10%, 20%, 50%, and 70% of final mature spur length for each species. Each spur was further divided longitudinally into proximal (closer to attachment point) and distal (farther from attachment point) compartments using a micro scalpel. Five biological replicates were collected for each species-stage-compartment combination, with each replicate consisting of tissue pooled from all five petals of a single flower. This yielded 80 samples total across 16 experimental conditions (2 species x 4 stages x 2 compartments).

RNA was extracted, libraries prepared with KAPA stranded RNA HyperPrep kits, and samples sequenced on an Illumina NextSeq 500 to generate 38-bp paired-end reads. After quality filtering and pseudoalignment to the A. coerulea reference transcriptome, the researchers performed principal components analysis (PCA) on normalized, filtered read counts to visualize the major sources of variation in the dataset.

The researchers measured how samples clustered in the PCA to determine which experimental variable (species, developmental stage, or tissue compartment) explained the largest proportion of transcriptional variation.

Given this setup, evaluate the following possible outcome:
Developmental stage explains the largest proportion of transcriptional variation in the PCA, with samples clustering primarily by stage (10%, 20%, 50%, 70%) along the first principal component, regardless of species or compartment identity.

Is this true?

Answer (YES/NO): YES